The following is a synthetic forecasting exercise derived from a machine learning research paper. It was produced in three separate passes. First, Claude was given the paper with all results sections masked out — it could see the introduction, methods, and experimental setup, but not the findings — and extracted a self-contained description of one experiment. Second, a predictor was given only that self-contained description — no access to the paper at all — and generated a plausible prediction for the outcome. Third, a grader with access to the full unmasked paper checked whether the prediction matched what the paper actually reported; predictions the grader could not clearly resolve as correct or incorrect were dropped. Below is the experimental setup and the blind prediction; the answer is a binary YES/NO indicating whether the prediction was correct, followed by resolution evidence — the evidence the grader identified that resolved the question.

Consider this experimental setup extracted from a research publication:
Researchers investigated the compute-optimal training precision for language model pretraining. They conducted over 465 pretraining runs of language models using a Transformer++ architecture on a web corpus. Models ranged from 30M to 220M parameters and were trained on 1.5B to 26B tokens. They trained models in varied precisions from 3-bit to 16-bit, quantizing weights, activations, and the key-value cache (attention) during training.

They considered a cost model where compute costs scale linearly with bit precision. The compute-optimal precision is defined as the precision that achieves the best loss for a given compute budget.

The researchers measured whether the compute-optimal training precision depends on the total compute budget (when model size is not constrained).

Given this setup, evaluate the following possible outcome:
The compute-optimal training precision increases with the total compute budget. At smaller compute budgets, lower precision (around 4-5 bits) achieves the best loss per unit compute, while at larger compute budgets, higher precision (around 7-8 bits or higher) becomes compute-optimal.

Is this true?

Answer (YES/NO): NO